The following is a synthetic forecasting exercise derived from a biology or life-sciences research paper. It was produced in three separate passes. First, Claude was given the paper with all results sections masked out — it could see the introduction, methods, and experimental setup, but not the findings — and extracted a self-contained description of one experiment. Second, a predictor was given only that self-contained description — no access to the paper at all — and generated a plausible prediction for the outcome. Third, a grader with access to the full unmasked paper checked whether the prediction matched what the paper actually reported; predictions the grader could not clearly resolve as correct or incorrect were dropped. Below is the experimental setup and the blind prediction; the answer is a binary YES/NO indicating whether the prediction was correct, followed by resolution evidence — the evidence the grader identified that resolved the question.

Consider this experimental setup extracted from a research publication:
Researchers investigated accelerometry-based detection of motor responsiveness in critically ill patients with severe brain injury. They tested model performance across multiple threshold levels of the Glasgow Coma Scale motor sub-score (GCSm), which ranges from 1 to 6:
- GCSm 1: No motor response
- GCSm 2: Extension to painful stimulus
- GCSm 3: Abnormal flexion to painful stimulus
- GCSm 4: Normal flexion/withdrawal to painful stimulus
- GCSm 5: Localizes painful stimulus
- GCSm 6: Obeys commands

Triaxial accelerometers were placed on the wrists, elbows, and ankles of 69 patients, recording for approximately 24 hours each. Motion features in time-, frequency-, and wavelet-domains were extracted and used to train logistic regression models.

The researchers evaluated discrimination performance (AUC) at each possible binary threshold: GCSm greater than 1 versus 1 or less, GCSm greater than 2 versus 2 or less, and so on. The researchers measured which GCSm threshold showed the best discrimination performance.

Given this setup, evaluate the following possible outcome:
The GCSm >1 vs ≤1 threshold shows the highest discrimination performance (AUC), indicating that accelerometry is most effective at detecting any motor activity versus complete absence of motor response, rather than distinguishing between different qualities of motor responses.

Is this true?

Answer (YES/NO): NO